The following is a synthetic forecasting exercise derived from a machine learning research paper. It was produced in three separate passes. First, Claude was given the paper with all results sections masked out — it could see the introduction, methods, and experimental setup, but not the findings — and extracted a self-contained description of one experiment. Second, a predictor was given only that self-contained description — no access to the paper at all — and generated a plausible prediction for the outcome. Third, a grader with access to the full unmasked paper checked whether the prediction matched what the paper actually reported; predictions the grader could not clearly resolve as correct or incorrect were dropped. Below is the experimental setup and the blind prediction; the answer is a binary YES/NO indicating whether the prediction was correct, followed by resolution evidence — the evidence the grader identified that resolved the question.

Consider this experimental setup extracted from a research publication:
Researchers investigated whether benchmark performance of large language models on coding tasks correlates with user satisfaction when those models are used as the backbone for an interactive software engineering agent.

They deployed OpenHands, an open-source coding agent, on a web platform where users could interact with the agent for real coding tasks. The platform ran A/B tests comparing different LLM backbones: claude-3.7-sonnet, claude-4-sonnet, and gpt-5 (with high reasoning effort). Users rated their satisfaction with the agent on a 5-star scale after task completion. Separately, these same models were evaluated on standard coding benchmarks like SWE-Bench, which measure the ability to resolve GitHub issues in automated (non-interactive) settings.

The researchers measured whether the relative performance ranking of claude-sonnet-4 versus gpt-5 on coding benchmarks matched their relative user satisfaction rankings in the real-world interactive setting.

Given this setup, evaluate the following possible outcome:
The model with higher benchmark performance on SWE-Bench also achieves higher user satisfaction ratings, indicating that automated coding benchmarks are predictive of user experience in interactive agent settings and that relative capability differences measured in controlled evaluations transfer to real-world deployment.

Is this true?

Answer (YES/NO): NO